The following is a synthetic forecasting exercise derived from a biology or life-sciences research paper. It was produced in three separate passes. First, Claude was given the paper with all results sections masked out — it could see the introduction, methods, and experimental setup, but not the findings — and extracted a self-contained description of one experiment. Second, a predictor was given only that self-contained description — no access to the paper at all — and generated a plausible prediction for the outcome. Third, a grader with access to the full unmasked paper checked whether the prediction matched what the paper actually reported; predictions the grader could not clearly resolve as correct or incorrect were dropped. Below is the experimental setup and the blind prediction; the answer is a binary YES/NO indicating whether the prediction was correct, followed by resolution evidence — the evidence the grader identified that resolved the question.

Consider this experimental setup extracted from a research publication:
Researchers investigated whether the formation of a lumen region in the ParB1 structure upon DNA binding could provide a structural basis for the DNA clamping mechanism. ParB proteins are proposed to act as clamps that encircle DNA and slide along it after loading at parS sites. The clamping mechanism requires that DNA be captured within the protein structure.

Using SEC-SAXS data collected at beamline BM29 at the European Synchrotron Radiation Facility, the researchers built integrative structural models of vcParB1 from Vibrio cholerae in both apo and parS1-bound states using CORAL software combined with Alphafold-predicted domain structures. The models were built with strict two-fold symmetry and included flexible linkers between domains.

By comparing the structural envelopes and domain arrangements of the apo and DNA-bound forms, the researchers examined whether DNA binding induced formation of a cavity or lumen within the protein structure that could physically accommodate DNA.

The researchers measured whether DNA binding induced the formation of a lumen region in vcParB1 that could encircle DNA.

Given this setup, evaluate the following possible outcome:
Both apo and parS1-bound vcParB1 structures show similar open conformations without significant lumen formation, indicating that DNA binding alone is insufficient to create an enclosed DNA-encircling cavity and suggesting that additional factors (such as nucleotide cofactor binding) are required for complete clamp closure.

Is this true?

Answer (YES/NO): NO